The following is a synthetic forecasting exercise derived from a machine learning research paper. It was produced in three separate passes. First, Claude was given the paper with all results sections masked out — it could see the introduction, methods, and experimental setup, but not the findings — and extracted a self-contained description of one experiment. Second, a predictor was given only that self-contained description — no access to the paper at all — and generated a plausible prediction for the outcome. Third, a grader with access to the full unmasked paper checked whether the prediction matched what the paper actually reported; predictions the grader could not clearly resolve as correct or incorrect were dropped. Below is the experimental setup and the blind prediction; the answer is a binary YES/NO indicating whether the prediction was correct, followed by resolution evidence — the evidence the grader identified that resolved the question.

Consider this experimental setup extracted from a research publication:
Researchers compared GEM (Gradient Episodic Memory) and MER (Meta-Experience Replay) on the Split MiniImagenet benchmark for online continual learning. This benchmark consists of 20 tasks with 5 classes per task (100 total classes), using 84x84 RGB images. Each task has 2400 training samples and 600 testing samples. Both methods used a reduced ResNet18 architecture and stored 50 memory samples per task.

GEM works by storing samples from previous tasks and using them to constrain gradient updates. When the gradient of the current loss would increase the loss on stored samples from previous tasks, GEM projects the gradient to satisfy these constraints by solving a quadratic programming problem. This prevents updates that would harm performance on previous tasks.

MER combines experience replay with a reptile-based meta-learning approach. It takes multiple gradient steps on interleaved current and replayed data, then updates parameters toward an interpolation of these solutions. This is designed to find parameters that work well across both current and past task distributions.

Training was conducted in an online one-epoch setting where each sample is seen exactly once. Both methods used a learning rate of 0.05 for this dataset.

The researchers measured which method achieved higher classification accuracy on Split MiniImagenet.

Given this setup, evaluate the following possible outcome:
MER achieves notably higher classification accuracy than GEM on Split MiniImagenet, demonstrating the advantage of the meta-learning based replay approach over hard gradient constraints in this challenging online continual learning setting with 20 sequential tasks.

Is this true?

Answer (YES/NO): NO